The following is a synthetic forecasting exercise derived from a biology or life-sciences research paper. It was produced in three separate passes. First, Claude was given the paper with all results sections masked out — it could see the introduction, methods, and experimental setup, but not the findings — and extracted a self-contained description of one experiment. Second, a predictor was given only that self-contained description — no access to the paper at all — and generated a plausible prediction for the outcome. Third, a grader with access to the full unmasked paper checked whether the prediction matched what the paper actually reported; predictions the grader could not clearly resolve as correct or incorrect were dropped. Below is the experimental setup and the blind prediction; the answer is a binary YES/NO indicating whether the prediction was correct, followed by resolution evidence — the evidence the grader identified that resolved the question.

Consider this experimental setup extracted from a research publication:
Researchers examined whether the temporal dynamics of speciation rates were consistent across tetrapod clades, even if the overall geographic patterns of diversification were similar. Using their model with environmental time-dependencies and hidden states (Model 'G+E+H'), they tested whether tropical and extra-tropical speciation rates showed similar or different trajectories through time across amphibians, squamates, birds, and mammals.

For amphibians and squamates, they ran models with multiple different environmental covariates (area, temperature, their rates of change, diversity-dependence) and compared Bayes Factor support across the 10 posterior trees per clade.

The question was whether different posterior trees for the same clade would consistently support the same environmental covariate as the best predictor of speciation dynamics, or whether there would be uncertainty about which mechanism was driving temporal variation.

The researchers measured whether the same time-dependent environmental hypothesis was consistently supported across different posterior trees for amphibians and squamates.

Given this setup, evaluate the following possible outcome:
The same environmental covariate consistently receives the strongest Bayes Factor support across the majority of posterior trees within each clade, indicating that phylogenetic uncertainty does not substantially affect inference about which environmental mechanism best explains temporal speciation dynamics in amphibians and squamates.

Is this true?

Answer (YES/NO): NO